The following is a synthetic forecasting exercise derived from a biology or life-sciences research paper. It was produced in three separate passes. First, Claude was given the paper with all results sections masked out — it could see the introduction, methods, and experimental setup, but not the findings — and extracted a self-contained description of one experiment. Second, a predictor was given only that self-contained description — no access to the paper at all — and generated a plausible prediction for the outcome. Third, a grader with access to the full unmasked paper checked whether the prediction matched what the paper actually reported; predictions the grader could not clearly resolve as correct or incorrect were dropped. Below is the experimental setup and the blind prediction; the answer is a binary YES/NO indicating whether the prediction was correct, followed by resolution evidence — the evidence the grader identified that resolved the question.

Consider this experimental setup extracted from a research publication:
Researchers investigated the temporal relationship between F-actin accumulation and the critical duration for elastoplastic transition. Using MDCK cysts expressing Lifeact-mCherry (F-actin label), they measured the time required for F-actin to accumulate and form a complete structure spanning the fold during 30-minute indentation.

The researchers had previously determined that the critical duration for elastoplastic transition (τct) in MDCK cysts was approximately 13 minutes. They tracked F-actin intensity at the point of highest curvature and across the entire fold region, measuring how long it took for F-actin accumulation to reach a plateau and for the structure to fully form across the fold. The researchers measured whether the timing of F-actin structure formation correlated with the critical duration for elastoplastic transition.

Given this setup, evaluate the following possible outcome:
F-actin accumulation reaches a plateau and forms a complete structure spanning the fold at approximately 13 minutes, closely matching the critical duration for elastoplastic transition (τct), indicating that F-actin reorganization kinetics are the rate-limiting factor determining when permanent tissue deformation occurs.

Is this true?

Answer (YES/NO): NO